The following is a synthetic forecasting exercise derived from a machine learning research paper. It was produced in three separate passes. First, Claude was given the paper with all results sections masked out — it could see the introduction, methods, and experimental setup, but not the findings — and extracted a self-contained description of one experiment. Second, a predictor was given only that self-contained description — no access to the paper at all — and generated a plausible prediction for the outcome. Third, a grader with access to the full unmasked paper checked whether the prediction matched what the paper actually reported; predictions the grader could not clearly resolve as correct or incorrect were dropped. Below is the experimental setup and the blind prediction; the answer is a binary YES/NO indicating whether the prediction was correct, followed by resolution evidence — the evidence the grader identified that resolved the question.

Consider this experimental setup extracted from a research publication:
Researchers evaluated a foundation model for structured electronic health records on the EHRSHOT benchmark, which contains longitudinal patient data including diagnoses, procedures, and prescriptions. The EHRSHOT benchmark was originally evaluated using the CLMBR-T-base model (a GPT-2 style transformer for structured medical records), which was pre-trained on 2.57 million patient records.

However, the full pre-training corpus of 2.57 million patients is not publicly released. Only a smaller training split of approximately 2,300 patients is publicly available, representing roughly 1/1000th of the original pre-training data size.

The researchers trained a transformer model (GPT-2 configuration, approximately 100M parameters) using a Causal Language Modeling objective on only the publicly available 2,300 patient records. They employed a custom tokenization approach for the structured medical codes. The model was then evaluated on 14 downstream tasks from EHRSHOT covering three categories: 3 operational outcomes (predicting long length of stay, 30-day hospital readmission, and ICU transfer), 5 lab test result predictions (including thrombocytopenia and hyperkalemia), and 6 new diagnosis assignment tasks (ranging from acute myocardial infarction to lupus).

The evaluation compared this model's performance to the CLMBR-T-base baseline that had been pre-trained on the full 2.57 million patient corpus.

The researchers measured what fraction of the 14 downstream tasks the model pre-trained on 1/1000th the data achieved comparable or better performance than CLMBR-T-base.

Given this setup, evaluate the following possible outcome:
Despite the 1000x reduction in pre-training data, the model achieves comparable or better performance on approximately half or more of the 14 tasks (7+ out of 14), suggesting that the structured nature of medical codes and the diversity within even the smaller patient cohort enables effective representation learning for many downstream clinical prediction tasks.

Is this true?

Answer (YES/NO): NO